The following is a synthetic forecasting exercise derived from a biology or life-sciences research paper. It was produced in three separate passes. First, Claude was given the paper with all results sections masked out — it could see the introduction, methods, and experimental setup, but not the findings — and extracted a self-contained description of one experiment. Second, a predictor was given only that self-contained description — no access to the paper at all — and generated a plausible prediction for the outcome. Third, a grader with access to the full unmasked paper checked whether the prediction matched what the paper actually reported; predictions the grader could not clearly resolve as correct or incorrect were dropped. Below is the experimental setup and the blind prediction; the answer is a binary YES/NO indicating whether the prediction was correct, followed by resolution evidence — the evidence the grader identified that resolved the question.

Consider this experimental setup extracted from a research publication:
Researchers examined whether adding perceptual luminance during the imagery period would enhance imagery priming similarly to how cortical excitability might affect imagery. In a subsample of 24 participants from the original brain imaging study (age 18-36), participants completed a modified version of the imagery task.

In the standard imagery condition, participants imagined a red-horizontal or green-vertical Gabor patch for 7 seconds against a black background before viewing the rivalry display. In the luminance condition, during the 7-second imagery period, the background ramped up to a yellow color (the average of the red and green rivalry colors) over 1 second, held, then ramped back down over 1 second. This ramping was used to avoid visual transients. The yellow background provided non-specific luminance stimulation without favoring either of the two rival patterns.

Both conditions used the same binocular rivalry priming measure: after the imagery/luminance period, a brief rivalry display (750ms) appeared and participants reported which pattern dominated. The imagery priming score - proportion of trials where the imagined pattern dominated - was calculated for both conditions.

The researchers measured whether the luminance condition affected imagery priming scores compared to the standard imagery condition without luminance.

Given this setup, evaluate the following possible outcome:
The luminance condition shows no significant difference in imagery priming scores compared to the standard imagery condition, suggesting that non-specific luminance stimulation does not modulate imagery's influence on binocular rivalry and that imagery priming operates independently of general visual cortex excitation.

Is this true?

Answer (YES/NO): NO